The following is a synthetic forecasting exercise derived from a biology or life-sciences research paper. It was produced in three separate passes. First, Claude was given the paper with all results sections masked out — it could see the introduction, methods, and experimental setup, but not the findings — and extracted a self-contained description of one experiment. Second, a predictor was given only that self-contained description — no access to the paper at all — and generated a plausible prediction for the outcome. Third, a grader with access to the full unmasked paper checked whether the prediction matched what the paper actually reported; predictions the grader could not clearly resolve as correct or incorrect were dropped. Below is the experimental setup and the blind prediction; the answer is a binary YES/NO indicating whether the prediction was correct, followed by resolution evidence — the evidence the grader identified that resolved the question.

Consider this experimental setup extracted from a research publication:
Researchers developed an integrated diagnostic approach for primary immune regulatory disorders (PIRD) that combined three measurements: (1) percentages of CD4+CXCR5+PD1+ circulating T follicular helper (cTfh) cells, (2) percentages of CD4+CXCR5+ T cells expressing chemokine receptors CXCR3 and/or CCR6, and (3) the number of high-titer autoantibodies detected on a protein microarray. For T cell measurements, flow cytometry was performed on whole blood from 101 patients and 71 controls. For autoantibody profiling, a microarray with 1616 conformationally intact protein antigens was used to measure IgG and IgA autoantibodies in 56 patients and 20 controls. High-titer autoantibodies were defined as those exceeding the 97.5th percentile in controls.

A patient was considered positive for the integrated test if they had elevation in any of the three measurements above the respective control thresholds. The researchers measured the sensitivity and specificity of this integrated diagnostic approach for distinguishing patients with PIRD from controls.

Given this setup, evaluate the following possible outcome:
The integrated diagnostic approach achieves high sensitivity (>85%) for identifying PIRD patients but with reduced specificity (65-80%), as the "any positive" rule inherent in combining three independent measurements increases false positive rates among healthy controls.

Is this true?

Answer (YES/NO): NO